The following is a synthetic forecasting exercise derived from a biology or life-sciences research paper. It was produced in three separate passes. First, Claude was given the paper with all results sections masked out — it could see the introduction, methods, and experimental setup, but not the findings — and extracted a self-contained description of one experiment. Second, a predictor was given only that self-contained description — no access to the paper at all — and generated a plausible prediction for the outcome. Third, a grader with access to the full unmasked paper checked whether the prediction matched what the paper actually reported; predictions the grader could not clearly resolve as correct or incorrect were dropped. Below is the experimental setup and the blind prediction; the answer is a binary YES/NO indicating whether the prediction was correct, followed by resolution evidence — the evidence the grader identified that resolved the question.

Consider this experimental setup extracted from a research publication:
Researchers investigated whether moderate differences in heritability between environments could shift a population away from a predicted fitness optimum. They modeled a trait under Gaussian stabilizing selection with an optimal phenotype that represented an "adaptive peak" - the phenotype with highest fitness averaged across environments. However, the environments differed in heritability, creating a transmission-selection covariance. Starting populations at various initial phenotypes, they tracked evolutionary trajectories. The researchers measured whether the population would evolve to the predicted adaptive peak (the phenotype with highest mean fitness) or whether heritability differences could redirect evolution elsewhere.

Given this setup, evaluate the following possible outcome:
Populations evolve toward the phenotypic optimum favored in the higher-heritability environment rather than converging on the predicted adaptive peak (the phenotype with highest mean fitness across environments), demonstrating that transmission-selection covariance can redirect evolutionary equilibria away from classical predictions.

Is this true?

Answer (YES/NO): YES